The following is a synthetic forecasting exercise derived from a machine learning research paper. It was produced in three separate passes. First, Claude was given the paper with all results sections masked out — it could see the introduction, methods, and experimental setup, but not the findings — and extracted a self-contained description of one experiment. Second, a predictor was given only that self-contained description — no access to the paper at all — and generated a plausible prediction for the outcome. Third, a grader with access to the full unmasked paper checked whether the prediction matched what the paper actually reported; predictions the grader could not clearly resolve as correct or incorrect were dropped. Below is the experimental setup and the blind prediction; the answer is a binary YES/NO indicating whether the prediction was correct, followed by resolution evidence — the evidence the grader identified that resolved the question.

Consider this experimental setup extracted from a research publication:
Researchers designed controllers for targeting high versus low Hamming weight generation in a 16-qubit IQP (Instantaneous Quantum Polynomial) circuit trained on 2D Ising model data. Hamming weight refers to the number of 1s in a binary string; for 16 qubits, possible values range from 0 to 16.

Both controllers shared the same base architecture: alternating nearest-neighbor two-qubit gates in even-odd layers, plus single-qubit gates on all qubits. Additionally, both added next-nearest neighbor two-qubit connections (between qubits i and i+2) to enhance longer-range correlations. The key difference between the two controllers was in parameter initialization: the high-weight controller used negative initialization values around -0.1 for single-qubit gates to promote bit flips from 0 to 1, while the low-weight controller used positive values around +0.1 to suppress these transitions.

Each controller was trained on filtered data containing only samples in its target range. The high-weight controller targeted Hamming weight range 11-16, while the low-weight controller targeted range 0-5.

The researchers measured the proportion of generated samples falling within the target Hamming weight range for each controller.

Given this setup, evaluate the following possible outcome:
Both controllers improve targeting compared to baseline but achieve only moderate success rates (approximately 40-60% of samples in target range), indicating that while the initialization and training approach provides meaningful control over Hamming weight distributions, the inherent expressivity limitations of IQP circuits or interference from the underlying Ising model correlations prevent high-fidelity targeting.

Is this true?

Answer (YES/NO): NO